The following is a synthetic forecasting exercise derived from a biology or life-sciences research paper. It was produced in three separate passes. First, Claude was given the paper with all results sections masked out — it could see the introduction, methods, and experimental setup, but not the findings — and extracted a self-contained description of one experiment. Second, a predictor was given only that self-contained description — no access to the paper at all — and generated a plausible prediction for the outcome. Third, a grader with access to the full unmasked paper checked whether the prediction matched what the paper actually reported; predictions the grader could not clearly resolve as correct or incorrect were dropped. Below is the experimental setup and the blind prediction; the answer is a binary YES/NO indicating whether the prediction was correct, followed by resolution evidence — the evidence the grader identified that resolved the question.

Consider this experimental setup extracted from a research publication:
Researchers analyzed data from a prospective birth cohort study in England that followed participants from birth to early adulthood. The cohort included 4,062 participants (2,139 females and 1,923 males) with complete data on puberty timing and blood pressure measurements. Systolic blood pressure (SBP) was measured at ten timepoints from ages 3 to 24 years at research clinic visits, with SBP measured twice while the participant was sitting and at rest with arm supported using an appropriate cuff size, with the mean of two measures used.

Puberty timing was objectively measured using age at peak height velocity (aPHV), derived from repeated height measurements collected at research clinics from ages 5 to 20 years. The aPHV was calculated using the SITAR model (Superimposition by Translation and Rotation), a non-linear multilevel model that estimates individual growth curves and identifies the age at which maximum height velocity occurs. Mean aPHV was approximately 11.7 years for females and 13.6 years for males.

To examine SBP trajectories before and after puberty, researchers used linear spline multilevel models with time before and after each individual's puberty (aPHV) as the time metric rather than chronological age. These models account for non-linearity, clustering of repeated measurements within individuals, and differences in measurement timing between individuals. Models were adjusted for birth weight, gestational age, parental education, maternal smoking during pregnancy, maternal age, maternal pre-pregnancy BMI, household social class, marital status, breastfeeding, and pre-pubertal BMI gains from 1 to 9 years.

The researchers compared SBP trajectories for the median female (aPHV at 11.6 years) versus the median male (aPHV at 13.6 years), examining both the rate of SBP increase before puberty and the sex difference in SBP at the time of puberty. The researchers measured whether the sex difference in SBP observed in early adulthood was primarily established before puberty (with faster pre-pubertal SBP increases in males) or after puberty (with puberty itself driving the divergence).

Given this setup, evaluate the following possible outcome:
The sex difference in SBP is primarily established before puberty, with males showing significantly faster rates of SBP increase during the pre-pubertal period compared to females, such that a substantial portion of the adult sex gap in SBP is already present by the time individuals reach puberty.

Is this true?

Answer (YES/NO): YES